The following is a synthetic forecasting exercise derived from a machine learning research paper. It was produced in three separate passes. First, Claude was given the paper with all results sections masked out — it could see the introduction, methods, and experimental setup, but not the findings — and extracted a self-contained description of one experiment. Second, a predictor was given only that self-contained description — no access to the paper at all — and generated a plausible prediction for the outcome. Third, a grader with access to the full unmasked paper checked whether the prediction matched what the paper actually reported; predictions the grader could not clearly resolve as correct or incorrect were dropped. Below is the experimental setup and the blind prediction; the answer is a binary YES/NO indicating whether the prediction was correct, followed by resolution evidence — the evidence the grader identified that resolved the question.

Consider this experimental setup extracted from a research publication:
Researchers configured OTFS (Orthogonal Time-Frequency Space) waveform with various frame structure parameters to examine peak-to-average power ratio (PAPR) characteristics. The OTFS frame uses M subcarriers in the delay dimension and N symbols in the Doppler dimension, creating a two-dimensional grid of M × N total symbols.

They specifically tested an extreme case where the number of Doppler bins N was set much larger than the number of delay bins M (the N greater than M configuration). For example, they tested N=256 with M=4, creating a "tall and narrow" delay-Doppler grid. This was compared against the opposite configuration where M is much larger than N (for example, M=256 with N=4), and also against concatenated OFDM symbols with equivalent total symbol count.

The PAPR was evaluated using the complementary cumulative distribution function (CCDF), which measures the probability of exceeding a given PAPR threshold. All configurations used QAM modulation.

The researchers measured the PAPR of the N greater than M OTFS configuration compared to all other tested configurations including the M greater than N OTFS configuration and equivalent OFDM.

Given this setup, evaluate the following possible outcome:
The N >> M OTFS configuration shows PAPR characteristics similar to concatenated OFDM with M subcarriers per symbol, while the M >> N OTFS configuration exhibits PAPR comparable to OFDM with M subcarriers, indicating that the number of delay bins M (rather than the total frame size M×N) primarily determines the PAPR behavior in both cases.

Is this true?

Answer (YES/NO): NO